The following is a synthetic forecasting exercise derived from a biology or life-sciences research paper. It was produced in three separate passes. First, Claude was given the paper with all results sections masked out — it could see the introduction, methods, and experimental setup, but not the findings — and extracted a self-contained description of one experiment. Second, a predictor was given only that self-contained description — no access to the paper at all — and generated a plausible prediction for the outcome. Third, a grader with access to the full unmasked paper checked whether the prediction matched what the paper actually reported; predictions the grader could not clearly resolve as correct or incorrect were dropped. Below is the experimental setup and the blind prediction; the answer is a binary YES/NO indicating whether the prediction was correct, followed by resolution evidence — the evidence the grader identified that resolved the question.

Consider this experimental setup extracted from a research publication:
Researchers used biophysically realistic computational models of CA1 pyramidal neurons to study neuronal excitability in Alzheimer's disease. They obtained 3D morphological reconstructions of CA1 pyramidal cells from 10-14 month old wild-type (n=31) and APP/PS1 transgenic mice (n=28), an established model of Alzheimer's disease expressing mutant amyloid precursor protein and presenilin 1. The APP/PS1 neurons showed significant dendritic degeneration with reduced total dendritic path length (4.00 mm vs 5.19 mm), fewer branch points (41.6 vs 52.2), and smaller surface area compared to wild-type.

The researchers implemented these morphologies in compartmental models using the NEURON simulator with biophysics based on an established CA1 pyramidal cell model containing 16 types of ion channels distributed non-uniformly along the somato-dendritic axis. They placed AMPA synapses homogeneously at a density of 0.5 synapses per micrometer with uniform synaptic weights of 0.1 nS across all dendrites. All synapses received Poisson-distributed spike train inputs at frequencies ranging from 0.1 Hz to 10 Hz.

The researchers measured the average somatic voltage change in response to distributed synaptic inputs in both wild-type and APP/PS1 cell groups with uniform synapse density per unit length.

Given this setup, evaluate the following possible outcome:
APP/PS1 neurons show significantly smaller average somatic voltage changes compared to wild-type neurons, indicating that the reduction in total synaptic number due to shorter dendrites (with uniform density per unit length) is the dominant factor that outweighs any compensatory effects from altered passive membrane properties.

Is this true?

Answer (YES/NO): YES